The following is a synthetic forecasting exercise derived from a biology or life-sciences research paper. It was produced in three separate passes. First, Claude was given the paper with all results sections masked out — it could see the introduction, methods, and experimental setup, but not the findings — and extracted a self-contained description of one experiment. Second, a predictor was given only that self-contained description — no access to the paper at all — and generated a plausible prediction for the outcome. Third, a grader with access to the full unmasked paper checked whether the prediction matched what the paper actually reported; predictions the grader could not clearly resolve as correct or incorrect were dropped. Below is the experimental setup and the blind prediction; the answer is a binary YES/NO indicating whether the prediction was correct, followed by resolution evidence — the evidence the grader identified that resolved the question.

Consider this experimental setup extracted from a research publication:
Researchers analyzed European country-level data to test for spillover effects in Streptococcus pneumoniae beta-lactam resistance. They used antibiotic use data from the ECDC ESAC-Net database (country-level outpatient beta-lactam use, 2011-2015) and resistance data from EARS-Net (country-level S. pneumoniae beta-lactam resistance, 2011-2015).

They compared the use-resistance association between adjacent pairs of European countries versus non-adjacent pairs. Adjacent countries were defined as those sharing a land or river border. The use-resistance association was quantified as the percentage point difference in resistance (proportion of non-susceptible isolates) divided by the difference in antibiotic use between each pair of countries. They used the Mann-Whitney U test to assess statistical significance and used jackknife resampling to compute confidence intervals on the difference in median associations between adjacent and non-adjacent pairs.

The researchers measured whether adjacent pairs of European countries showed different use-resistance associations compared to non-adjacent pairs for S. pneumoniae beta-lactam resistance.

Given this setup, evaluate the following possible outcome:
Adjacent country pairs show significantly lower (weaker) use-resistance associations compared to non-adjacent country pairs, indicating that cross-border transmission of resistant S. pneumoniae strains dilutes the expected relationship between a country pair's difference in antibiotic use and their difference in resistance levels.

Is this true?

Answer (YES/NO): NO